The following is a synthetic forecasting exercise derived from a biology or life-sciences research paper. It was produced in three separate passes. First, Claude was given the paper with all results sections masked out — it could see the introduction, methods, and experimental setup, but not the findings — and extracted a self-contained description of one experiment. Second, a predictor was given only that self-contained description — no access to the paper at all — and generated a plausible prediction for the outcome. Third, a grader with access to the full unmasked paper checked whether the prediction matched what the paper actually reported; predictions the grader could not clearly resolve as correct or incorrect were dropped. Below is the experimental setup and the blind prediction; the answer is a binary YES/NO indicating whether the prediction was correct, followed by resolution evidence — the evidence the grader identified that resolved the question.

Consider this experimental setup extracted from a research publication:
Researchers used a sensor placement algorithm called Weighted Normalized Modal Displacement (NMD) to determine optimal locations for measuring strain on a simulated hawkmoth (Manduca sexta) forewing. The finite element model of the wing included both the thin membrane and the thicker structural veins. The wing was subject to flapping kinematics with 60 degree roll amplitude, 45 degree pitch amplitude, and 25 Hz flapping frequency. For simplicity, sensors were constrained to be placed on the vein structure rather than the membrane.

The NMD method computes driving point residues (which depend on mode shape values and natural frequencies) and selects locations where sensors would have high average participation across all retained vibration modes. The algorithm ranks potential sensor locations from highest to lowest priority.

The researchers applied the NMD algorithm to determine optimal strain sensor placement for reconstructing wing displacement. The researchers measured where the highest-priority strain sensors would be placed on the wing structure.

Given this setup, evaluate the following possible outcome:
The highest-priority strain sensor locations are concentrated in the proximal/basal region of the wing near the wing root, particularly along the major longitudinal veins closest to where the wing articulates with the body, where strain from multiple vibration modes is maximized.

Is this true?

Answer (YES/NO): YES